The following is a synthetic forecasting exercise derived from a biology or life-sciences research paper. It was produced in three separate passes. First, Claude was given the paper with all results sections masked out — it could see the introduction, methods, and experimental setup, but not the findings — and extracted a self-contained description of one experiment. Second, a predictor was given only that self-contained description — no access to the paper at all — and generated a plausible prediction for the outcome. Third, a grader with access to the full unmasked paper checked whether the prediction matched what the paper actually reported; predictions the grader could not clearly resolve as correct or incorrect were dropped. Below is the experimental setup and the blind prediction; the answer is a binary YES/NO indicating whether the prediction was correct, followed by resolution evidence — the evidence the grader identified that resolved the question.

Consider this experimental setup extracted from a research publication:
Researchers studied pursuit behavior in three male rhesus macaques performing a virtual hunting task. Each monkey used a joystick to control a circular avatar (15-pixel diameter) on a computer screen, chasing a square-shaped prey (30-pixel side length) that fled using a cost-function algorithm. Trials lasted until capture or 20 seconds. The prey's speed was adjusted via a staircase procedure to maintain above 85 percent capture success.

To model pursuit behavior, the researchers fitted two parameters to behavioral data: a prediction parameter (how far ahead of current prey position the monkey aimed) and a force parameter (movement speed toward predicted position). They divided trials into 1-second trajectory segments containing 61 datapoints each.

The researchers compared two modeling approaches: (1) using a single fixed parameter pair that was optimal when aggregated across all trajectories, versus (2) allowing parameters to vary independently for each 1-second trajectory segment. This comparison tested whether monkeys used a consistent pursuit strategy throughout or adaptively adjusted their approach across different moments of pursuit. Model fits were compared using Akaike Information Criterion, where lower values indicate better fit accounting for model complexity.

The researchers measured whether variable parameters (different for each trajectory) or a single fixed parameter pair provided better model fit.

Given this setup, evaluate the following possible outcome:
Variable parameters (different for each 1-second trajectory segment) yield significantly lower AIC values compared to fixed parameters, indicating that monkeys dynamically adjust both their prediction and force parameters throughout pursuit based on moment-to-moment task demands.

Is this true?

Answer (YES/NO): YES